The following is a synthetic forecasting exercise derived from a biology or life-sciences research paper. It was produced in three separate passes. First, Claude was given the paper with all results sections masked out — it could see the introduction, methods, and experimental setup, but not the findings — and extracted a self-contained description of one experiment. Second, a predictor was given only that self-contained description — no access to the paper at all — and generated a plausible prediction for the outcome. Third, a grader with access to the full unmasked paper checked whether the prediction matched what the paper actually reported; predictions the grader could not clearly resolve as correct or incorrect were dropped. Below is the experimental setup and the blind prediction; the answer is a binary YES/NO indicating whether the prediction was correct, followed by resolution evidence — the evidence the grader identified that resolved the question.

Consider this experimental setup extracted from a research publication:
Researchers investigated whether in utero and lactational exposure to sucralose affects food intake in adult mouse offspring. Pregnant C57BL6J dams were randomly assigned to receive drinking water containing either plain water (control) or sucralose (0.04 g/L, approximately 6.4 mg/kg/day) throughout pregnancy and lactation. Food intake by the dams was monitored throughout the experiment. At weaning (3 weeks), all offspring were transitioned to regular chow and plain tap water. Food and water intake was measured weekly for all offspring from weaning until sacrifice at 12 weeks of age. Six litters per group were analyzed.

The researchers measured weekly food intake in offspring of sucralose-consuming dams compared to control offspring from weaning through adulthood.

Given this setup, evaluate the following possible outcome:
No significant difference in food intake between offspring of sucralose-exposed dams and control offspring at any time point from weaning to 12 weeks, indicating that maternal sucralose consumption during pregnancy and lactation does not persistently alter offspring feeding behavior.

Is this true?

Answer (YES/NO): YES